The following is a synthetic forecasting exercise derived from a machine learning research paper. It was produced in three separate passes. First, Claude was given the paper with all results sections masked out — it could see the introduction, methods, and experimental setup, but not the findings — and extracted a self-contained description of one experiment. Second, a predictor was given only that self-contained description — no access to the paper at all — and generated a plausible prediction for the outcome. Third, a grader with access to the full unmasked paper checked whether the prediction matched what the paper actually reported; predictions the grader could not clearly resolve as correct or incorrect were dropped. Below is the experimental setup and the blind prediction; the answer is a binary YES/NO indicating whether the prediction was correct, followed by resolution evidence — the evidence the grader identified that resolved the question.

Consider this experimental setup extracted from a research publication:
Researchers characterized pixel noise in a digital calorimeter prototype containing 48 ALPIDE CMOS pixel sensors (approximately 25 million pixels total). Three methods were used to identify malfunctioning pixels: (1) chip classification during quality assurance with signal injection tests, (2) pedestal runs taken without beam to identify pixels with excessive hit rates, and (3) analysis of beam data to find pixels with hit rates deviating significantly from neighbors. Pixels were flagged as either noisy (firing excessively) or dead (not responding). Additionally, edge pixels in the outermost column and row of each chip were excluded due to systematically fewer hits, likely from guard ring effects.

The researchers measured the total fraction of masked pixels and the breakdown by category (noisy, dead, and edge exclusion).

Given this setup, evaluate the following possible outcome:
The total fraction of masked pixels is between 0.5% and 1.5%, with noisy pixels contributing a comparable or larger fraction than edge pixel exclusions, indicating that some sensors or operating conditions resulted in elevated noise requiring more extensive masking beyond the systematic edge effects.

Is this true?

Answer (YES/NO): NO